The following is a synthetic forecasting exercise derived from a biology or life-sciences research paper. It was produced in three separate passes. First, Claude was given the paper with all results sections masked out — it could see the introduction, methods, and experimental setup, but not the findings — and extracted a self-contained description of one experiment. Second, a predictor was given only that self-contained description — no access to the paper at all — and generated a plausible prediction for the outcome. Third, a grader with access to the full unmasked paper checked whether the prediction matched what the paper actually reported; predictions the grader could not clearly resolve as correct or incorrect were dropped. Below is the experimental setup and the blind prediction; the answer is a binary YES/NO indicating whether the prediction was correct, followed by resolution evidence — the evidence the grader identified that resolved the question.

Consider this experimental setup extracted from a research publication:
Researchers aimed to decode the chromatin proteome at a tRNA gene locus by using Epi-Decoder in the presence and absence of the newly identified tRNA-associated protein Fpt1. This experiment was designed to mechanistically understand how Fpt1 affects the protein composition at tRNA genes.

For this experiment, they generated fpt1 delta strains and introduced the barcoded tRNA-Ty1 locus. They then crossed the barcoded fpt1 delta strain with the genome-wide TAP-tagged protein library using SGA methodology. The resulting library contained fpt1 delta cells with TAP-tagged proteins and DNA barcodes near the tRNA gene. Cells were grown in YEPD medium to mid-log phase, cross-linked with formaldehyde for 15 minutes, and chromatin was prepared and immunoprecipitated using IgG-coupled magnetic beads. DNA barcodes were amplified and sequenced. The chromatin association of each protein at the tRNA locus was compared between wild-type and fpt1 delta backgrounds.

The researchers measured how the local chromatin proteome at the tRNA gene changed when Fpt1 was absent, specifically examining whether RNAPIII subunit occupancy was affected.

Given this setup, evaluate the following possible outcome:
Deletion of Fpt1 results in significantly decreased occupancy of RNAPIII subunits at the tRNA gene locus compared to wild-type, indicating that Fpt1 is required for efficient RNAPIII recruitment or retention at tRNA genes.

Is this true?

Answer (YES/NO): NO